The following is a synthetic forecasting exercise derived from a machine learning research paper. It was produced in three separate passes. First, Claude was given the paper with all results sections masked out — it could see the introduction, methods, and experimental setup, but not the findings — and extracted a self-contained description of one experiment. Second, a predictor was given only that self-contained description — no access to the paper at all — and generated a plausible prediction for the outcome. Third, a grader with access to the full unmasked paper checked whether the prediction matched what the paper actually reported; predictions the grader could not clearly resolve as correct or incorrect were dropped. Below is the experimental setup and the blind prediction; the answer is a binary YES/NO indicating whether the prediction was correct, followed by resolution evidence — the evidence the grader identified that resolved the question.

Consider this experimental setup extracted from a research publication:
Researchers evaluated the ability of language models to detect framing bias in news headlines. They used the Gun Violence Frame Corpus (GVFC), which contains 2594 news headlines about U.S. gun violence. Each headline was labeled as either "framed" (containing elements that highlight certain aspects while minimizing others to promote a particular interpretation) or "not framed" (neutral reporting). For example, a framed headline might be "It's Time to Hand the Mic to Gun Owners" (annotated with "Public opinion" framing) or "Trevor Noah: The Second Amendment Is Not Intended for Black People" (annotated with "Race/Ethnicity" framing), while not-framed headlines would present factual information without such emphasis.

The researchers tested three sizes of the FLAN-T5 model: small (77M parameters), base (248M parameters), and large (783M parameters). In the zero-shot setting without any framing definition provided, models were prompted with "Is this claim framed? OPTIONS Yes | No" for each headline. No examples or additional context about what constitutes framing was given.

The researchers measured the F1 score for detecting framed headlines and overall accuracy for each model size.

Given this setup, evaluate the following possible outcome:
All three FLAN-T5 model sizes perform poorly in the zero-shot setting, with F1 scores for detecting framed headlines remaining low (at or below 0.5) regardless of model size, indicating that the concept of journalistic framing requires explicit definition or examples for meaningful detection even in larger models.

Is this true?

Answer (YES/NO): YES